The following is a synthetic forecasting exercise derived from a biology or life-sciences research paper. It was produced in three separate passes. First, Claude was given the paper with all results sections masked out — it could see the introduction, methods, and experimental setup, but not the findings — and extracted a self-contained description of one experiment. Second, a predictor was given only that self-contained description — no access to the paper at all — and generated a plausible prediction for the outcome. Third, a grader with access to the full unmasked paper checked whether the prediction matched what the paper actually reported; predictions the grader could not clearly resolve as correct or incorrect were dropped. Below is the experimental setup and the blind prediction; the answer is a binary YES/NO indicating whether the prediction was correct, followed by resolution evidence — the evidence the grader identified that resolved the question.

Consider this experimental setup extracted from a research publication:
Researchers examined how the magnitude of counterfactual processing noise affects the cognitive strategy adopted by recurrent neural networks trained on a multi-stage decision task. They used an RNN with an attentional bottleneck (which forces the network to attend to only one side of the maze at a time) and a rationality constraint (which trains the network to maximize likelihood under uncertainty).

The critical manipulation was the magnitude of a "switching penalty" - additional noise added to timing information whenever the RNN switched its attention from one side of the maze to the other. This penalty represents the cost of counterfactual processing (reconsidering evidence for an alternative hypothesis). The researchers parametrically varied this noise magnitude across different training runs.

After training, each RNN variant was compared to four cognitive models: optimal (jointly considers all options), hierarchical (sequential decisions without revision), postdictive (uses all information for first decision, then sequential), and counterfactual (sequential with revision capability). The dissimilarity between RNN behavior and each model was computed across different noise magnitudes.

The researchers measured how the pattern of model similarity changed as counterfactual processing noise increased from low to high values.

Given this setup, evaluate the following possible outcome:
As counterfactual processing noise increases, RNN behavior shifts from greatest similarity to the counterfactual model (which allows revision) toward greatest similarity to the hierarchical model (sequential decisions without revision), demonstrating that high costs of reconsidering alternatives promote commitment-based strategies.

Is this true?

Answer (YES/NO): NO